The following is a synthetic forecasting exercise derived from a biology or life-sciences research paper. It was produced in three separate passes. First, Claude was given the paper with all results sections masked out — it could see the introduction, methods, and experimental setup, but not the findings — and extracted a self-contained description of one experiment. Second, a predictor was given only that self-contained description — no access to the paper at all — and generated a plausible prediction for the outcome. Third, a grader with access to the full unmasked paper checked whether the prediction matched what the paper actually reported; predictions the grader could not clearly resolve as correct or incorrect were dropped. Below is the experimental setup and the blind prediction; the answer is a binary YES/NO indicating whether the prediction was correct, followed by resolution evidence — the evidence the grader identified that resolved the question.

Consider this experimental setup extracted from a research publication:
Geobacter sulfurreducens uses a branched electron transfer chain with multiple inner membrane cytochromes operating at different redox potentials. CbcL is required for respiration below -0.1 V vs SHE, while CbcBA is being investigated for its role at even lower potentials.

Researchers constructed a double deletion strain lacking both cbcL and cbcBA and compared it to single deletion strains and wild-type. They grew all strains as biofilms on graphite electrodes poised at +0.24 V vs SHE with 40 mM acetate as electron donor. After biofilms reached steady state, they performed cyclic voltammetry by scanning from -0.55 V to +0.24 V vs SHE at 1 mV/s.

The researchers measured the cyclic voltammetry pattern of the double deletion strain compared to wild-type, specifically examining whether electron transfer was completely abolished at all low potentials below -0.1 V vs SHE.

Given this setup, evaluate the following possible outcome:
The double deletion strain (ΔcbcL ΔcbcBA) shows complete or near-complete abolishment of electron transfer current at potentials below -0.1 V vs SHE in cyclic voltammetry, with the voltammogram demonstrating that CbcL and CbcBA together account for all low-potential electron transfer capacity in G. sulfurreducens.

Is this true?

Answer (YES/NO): NO